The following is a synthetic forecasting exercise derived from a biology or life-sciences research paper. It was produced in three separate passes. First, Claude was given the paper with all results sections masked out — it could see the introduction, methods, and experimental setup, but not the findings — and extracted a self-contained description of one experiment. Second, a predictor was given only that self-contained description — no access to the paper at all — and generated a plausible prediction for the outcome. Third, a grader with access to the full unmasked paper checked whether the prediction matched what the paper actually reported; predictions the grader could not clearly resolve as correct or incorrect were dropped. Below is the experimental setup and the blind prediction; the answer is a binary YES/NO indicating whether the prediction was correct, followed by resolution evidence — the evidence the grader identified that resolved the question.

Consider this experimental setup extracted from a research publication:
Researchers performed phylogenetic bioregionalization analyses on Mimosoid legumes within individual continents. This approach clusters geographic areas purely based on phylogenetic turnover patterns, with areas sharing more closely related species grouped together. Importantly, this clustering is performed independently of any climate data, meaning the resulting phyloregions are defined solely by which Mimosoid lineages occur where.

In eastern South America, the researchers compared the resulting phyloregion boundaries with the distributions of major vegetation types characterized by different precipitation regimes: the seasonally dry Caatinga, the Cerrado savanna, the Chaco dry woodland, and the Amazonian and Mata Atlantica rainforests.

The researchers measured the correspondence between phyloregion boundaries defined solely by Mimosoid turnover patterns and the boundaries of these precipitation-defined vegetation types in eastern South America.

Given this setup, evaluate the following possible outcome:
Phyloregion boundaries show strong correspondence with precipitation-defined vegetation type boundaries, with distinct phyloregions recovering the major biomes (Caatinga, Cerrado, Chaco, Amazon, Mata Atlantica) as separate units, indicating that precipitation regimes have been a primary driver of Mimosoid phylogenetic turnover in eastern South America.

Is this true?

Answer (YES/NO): YES